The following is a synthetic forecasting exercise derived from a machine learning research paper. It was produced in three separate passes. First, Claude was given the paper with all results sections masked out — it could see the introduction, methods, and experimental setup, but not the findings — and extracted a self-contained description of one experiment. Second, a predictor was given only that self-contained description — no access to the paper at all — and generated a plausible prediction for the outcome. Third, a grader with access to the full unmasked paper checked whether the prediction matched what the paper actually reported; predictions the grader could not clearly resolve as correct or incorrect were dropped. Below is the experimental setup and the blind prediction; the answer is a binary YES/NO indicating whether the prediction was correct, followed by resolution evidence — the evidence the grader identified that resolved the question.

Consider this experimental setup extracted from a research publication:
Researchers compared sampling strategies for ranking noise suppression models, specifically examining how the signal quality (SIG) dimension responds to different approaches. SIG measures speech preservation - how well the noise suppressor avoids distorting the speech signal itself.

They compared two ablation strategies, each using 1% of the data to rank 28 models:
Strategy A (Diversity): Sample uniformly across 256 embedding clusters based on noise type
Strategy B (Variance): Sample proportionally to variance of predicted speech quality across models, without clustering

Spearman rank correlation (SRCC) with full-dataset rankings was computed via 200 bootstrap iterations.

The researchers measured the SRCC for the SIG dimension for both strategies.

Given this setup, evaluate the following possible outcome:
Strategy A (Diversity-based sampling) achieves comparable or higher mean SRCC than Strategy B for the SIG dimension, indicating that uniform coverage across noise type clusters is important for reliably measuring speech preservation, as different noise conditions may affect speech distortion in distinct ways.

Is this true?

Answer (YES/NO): NO